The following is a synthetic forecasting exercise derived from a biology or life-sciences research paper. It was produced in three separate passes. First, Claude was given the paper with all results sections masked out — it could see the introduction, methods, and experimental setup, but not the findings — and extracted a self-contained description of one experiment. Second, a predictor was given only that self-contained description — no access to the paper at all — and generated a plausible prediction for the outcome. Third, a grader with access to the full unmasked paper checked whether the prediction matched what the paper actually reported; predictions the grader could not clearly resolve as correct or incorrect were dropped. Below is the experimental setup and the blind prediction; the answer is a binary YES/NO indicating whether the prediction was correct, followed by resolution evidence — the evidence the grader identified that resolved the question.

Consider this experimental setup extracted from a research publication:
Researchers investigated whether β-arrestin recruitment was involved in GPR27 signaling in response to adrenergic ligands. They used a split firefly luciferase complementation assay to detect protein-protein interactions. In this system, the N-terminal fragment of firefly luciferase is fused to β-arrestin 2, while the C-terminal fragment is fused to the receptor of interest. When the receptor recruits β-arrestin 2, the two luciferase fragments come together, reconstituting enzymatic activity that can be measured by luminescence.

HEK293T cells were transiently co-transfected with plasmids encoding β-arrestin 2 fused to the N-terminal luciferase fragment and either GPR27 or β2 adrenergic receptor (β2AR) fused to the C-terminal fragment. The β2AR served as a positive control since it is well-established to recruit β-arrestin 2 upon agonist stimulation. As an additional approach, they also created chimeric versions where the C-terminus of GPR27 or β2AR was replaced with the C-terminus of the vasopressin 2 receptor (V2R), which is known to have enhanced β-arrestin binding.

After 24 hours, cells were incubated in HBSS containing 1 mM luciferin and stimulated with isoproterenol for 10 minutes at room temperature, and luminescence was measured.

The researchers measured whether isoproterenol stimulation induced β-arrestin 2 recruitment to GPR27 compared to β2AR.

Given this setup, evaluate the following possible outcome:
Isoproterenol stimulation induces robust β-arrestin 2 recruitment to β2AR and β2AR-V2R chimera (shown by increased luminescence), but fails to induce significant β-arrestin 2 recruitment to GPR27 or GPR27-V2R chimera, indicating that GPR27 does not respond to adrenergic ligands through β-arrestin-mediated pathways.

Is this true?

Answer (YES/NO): YES